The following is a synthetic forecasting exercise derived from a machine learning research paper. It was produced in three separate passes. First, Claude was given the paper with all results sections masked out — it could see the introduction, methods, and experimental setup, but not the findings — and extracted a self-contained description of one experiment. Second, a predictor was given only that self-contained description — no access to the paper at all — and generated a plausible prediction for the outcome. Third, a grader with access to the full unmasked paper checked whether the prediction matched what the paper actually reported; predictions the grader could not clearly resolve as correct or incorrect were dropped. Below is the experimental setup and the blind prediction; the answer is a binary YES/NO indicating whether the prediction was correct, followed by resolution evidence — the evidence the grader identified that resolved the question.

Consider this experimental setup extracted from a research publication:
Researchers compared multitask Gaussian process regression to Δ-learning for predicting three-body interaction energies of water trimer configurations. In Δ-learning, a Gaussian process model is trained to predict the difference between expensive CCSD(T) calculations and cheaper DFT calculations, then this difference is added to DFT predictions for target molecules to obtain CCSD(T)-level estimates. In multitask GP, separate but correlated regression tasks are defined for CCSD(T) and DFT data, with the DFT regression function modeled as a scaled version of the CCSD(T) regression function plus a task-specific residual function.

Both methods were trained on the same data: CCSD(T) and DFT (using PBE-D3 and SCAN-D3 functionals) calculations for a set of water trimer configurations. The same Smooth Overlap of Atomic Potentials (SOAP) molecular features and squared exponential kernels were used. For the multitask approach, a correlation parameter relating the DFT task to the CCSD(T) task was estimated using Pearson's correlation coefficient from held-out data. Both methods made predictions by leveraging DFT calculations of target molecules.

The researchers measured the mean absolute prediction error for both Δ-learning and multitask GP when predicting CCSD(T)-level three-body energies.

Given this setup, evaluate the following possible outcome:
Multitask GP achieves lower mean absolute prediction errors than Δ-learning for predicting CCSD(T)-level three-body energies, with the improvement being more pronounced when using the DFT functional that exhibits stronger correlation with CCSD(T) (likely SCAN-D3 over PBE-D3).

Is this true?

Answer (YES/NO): NO